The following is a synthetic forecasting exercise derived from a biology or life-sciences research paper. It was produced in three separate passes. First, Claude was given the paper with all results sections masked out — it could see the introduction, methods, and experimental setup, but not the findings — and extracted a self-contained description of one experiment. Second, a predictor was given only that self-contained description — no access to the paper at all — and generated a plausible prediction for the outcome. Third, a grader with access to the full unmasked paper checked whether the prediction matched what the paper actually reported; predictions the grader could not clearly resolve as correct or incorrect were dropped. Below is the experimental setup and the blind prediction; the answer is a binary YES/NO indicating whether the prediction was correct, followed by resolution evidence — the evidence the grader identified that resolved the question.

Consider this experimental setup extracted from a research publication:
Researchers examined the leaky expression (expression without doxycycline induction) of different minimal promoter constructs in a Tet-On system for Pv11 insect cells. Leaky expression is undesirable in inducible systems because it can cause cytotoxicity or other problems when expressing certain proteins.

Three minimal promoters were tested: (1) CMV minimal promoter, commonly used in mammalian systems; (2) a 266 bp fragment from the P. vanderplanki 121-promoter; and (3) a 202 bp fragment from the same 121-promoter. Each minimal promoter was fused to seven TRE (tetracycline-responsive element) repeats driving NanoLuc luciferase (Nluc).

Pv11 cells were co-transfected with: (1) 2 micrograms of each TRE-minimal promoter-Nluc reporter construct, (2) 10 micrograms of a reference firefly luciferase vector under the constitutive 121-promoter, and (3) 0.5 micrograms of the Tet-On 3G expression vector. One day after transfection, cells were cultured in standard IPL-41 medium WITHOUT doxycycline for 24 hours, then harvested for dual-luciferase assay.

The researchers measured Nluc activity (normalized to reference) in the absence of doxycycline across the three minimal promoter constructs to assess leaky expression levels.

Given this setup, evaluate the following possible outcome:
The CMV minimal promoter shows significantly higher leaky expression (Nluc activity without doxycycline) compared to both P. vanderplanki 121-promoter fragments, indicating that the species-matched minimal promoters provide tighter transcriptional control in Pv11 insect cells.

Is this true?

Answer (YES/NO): NO